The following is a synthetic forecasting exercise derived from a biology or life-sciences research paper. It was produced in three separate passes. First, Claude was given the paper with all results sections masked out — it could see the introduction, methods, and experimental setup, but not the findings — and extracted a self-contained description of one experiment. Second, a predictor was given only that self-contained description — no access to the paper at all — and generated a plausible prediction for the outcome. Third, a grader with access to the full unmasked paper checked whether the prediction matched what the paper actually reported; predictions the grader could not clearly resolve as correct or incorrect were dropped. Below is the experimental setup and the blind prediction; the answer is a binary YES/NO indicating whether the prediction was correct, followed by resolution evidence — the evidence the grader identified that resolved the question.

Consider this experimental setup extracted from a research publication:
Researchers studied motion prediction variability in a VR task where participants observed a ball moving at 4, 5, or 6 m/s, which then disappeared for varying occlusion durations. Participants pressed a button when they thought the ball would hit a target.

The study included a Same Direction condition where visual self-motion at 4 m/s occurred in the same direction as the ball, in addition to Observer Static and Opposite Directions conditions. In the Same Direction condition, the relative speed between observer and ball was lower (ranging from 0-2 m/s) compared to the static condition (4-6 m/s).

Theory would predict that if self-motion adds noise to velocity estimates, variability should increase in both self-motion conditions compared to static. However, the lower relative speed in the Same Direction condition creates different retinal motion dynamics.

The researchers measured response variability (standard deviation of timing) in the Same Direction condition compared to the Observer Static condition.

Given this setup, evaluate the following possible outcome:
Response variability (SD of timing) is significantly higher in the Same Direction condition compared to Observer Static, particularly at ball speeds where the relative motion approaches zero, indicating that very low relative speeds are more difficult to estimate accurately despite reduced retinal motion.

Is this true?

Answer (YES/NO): NO